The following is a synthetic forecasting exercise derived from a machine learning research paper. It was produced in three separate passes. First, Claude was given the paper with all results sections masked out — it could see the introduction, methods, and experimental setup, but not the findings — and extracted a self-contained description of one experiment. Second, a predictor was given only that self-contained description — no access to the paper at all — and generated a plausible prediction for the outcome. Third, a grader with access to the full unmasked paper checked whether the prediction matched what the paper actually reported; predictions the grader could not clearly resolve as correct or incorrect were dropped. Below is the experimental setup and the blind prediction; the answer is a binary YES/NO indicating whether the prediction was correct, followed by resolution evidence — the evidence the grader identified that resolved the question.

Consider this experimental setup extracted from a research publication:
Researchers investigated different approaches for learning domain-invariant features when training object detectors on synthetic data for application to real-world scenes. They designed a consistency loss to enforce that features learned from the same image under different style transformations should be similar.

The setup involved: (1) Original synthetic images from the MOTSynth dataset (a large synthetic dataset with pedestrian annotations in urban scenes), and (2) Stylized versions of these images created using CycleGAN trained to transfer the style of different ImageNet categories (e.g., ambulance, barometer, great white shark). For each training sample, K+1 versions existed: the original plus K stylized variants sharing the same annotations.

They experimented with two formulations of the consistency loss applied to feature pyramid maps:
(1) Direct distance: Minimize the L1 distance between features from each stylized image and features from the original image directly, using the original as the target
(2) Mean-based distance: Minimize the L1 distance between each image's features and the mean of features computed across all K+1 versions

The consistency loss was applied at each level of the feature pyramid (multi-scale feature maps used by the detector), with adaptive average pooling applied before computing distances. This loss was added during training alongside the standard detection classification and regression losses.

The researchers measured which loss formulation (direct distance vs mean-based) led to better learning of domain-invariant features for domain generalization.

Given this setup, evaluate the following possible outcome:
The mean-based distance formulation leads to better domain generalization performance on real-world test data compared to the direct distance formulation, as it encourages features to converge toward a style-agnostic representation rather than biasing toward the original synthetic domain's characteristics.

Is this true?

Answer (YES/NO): YES